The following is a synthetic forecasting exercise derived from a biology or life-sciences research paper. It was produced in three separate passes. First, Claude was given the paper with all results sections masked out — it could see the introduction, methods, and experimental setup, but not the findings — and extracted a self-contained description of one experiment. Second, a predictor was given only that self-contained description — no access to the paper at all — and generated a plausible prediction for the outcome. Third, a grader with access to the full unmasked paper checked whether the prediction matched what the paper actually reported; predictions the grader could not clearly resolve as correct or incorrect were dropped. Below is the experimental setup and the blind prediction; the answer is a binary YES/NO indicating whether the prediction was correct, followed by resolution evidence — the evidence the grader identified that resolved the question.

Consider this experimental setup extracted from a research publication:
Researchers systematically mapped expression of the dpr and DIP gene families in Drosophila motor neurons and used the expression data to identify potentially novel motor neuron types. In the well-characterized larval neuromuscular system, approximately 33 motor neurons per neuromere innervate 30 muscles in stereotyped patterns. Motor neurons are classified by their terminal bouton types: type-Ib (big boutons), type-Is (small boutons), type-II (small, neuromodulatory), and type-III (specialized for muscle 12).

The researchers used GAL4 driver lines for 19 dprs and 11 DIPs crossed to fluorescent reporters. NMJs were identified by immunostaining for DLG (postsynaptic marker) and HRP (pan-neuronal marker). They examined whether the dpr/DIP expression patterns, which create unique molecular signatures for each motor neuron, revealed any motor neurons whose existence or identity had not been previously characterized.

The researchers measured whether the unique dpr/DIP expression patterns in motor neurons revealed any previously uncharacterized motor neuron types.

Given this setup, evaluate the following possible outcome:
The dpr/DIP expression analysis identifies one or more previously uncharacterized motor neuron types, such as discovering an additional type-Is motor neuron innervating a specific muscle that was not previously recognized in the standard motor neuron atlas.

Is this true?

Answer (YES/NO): YES